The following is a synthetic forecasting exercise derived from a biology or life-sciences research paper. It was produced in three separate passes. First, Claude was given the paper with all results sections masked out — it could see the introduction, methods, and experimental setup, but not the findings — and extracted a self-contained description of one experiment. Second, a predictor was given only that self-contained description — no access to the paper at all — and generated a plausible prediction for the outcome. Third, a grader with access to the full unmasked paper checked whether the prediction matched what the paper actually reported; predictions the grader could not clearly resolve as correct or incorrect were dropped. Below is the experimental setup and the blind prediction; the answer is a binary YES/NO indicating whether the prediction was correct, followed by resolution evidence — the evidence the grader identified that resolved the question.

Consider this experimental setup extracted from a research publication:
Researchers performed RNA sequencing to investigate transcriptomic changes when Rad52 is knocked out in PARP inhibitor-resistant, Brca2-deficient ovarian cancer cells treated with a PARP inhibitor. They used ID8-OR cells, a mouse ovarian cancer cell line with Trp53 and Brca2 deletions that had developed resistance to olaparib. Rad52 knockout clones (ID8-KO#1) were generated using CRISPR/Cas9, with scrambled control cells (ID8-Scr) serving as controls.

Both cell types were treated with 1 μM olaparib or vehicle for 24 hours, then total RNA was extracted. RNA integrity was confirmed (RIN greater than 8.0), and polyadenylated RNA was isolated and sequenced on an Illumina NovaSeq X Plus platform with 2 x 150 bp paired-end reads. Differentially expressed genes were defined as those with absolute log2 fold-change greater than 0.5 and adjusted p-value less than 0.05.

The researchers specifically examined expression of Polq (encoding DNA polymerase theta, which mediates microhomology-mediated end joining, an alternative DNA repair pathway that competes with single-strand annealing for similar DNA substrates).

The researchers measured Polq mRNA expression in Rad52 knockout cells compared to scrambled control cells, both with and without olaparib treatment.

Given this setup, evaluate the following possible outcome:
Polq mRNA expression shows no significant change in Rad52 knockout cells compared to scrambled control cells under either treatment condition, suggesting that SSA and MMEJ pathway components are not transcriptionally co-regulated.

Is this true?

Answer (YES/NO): NO